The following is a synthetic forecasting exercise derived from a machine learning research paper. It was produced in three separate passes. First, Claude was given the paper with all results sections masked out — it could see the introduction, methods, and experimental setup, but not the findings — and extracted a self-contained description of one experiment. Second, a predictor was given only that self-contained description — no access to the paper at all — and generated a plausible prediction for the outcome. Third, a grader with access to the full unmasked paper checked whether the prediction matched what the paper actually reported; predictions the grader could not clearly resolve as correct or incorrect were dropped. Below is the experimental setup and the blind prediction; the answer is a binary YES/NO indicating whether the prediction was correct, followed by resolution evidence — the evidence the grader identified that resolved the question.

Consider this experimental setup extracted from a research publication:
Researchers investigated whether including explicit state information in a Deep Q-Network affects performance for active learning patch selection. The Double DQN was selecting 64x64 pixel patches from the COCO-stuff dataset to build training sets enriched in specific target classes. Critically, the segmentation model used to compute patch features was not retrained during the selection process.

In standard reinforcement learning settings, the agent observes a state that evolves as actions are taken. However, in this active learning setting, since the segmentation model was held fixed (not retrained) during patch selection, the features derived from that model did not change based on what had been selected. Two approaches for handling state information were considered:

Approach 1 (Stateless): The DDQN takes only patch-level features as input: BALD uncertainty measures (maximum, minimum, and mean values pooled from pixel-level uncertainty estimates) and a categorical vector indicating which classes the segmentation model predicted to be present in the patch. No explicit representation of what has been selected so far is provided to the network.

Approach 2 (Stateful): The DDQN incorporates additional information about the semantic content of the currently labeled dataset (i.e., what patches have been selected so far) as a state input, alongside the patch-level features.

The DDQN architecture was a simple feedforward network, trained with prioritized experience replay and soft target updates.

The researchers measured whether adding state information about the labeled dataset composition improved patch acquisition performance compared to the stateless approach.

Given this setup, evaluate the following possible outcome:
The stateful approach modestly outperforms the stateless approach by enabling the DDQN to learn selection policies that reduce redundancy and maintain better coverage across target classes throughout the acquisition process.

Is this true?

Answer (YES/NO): NO